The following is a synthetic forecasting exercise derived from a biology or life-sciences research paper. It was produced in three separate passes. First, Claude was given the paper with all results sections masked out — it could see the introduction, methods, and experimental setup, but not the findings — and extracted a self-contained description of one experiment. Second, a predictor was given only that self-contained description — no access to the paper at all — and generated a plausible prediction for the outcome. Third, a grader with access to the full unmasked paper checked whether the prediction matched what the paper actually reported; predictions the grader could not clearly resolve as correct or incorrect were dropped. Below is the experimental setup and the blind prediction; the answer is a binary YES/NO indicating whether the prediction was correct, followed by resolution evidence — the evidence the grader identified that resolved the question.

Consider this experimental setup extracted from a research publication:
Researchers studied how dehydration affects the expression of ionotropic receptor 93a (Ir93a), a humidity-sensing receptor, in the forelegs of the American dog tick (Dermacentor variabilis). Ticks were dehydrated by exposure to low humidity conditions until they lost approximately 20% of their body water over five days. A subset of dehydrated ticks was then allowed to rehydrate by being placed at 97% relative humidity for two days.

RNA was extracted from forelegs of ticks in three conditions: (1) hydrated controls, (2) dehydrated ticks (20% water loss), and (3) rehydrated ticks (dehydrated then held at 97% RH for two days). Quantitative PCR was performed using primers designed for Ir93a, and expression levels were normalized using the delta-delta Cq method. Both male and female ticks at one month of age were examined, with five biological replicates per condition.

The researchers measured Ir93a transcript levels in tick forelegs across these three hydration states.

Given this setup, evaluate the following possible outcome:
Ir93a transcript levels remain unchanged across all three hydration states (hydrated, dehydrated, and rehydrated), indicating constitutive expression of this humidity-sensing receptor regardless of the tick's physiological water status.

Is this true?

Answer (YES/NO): NO